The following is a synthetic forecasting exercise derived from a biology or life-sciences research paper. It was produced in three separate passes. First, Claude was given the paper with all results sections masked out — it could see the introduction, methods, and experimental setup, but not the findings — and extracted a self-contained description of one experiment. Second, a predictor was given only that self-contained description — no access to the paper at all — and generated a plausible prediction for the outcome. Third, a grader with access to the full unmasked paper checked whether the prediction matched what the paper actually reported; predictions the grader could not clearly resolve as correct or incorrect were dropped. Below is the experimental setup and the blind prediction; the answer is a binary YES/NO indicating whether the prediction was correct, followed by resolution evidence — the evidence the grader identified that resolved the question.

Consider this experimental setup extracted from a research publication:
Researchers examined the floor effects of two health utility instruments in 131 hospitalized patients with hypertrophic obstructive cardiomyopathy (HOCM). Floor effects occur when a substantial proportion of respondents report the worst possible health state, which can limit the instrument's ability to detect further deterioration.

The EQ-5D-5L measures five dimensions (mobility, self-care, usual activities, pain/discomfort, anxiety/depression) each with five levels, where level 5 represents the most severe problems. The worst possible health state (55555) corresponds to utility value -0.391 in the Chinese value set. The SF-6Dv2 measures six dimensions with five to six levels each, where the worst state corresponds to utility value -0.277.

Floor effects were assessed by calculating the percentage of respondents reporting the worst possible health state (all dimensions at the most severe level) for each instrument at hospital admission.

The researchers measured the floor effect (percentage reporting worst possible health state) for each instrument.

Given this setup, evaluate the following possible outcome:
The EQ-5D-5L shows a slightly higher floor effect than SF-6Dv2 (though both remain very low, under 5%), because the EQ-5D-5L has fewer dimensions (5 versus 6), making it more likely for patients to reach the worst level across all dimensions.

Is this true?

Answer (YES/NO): NO